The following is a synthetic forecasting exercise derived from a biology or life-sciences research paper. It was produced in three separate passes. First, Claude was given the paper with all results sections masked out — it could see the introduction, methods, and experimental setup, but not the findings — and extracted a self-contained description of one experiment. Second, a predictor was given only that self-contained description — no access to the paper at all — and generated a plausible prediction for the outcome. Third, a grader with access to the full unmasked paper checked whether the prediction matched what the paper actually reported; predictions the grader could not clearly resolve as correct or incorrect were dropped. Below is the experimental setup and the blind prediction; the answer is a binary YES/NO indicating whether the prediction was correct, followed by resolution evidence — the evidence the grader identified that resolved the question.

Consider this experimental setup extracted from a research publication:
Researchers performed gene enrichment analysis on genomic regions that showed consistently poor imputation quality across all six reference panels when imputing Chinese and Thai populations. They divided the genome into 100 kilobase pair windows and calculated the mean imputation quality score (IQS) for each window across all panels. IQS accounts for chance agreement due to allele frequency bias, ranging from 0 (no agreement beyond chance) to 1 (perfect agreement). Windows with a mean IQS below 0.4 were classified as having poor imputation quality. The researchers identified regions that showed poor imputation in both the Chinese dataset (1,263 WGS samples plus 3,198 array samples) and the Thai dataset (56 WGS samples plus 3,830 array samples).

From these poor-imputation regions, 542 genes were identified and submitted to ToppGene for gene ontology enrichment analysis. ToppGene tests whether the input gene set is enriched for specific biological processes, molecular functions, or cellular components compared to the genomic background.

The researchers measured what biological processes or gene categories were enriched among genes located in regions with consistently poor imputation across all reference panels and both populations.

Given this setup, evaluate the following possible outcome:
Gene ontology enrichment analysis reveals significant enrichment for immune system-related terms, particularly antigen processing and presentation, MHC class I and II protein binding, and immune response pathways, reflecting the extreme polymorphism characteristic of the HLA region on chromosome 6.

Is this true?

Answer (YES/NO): NO